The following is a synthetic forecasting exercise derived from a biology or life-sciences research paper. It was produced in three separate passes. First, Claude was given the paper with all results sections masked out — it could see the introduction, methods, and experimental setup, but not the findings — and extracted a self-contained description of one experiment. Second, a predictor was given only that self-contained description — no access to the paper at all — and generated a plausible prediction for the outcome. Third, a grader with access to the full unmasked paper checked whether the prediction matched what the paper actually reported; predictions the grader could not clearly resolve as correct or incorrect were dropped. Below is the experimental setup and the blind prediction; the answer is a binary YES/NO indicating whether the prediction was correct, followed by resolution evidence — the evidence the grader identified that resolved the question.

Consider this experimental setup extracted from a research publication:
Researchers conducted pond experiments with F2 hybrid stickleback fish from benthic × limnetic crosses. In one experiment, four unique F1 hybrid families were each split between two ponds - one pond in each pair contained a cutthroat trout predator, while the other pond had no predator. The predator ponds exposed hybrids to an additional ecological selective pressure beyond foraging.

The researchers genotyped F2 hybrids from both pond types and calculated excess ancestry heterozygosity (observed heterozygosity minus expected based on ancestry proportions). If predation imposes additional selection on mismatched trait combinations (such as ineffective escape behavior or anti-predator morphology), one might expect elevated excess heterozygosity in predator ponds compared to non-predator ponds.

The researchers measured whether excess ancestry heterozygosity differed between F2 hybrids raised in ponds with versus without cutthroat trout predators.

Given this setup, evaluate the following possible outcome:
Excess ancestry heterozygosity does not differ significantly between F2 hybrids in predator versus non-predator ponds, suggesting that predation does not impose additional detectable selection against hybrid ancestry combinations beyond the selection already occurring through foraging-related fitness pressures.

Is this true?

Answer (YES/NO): YES